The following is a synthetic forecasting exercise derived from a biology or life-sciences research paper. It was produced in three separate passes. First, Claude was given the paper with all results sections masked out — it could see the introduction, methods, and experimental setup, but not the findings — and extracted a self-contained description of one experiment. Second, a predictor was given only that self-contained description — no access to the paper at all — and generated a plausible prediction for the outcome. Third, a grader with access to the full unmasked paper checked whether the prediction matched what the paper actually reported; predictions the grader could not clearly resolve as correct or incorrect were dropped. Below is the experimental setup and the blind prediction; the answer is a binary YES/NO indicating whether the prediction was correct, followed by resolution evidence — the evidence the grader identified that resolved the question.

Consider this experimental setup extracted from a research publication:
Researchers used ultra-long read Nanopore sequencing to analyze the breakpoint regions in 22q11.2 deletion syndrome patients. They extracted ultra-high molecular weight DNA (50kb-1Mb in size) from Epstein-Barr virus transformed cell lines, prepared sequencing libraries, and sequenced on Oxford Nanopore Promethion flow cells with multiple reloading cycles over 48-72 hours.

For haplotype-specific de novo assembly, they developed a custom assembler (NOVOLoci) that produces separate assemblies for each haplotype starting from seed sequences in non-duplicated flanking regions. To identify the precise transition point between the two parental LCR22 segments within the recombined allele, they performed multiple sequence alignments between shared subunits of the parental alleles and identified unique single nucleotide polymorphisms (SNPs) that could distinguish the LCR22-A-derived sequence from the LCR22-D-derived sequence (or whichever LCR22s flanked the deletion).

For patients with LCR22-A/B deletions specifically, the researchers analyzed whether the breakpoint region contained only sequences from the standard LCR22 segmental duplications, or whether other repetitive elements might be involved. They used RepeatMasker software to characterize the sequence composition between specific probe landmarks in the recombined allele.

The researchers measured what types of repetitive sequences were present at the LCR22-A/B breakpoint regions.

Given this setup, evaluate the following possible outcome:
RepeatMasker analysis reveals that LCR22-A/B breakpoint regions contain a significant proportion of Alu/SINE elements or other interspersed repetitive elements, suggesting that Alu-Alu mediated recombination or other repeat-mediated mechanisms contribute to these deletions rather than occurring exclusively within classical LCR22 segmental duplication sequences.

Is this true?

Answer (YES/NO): NO